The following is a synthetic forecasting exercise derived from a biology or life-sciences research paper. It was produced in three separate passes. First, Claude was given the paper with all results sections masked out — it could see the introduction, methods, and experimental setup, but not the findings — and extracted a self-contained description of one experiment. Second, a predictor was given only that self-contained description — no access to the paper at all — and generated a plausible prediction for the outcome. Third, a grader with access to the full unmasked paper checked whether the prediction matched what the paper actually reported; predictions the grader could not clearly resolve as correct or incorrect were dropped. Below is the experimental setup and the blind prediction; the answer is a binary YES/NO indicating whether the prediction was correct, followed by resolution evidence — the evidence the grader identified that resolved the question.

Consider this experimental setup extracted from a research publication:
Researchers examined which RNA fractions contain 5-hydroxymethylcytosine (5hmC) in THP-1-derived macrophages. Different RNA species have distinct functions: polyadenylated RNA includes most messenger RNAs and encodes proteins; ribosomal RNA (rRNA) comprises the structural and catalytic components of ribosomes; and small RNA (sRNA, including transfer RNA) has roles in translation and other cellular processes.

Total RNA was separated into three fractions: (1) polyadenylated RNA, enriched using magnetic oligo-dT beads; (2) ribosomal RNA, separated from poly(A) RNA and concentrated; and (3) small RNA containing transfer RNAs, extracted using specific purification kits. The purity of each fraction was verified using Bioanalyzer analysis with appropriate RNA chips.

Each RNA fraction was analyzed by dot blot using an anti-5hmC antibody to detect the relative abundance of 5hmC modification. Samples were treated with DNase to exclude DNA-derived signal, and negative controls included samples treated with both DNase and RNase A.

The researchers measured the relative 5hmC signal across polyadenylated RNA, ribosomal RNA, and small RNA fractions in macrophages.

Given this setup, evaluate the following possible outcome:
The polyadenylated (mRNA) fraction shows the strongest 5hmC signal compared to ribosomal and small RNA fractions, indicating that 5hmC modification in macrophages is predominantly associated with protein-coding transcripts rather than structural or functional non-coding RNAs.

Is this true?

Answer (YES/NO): YES